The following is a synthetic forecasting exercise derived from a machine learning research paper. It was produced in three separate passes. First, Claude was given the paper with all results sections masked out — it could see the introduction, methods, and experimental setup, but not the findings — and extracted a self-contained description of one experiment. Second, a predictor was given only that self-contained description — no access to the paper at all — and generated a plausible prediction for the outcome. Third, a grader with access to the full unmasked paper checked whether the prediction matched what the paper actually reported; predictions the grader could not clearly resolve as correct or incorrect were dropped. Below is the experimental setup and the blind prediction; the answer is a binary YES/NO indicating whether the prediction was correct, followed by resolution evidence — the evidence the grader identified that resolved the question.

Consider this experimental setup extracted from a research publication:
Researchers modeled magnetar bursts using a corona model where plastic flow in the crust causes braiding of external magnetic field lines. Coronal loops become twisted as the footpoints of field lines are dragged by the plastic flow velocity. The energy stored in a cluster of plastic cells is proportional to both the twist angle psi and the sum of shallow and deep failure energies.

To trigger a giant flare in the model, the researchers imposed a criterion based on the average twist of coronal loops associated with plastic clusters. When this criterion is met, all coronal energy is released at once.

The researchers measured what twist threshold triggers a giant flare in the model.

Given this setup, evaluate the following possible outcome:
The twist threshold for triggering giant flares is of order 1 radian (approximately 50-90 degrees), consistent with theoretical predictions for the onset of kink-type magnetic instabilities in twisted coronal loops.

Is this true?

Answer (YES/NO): NO